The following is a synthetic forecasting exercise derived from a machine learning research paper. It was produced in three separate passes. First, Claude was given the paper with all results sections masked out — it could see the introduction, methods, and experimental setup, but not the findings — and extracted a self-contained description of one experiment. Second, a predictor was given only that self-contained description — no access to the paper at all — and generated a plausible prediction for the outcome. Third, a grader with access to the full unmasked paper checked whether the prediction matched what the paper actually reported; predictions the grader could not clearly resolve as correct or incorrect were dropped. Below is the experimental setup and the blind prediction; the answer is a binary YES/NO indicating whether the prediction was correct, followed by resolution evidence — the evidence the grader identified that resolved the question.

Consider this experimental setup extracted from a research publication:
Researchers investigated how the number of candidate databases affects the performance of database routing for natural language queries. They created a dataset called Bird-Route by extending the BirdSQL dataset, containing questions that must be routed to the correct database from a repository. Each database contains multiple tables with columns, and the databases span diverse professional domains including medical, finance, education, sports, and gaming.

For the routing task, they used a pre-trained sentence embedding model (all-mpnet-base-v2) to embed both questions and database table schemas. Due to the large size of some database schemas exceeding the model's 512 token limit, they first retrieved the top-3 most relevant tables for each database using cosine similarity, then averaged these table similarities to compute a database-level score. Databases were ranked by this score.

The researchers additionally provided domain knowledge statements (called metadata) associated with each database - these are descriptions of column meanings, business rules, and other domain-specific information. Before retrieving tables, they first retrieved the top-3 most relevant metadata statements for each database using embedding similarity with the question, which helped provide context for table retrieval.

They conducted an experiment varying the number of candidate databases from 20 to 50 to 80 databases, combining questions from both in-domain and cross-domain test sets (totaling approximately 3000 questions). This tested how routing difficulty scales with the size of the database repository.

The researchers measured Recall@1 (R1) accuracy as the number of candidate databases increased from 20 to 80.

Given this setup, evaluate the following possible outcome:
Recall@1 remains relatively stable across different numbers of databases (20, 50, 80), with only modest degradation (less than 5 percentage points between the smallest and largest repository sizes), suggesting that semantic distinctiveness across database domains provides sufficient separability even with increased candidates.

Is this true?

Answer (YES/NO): NO